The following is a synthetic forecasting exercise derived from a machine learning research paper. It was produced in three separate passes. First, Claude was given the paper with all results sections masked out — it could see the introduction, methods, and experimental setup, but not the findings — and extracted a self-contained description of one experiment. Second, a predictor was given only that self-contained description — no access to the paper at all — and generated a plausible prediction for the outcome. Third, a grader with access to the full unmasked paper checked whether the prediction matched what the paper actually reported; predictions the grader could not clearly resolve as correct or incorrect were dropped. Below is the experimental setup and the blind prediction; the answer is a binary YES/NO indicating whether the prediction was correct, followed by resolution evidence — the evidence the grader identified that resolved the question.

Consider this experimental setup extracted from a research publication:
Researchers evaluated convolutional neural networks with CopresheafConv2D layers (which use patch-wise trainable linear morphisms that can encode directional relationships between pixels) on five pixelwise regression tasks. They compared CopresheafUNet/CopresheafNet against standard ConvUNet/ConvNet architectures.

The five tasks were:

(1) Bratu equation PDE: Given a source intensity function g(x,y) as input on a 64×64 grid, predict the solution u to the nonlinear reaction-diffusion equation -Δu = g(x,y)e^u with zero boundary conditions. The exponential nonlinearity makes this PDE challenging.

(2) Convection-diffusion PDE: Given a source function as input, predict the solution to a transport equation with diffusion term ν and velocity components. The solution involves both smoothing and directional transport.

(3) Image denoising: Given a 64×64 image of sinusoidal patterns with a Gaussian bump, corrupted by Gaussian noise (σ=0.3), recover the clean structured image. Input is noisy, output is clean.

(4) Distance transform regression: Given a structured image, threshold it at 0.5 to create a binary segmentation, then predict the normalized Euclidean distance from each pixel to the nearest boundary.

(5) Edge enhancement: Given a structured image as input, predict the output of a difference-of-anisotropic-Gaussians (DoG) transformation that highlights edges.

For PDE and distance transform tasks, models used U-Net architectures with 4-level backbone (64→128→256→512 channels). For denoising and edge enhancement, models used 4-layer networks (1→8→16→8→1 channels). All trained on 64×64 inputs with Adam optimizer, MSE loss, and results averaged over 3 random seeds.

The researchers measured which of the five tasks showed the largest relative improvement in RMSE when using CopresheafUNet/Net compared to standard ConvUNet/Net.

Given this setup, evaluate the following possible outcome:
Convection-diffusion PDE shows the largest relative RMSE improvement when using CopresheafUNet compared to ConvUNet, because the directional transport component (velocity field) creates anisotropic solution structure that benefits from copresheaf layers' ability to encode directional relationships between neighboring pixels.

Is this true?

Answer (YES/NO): NO